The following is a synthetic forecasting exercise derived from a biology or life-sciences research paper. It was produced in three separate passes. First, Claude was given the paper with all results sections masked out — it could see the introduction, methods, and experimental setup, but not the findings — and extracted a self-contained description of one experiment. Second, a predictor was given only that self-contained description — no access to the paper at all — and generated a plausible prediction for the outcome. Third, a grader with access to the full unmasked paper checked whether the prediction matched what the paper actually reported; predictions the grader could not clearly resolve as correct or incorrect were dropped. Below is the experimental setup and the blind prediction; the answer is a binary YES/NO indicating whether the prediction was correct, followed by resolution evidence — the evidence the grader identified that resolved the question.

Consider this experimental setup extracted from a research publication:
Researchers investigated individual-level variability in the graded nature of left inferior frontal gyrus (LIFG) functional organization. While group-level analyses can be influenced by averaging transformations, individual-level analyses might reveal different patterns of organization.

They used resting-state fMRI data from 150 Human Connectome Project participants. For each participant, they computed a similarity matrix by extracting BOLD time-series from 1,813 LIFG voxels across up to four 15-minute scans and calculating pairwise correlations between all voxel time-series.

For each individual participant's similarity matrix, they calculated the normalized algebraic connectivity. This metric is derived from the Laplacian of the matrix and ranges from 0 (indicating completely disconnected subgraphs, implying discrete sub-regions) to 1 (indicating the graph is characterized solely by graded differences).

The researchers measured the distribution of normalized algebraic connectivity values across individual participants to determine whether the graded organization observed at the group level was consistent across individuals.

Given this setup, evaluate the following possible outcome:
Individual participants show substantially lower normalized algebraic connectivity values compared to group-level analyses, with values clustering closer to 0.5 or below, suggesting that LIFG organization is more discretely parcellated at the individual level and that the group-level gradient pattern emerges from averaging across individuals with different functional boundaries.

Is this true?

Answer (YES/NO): NO